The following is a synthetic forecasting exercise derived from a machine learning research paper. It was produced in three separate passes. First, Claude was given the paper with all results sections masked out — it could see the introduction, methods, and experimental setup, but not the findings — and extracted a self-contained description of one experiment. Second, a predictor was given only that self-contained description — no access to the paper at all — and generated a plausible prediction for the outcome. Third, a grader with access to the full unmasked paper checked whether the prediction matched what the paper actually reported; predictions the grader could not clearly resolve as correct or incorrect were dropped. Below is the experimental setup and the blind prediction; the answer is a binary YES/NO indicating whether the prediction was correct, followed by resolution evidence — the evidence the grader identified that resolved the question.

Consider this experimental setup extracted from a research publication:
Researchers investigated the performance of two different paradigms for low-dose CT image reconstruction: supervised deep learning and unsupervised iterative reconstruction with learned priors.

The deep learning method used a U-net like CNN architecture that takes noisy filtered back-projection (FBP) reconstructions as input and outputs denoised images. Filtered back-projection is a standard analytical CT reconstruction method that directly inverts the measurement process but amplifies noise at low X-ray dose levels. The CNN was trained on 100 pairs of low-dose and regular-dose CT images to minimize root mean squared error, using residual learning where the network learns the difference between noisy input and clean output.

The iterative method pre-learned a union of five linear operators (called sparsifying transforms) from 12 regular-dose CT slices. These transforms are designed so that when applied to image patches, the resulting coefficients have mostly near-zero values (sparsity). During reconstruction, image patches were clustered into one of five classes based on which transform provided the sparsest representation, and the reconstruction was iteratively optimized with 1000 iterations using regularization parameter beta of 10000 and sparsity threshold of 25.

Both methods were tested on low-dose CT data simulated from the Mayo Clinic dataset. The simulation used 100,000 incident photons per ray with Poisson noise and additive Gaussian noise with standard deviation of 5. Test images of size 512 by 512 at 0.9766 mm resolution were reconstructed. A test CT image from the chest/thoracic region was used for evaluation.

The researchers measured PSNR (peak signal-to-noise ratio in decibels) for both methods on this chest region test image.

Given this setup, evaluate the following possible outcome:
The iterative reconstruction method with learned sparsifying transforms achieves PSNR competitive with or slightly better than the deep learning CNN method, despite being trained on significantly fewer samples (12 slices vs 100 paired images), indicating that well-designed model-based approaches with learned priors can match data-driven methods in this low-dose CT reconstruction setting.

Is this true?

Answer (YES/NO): NO